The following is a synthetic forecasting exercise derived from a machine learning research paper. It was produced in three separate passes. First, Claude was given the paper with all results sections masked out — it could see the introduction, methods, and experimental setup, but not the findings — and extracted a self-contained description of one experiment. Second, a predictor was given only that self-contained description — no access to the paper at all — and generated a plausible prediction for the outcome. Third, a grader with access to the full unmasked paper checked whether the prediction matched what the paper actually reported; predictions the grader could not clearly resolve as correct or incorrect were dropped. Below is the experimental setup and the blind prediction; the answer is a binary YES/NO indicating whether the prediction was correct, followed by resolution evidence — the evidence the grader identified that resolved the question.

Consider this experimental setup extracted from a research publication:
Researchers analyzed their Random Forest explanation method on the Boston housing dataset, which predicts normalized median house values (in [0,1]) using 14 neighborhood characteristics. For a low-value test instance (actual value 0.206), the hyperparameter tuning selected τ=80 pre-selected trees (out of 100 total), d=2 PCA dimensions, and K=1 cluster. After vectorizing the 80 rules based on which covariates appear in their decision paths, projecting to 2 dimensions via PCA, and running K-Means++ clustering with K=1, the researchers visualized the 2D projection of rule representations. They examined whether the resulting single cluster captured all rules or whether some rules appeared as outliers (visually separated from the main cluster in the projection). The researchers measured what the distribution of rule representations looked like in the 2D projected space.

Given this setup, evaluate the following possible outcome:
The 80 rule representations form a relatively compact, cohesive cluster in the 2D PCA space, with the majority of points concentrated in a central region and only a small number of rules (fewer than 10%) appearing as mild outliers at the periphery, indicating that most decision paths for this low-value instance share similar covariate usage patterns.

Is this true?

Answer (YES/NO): YES